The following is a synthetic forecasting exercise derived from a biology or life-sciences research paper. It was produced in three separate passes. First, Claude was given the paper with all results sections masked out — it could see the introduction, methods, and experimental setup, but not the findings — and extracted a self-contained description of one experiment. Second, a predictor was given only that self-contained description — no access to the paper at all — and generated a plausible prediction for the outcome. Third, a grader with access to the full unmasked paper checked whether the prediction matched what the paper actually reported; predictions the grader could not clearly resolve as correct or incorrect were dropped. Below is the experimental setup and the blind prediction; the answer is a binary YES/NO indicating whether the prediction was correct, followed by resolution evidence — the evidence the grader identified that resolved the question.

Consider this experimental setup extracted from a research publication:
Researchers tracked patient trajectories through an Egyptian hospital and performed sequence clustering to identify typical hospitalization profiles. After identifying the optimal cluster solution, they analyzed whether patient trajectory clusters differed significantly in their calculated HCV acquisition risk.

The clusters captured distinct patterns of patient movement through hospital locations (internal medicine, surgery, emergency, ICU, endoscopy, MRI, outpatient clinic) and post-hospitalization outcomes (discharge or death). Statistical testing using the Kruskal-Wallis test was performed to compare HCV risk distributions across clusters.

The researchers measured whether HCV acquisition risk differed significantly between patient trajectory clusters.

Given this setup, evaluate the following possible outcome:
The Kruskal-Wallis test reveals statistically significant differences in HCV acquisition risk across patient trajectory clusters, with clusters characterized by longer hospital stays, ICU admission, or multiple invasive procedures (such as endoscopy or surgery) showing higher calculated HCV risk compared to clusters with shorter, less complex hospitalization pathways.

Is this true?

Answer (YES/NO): YES